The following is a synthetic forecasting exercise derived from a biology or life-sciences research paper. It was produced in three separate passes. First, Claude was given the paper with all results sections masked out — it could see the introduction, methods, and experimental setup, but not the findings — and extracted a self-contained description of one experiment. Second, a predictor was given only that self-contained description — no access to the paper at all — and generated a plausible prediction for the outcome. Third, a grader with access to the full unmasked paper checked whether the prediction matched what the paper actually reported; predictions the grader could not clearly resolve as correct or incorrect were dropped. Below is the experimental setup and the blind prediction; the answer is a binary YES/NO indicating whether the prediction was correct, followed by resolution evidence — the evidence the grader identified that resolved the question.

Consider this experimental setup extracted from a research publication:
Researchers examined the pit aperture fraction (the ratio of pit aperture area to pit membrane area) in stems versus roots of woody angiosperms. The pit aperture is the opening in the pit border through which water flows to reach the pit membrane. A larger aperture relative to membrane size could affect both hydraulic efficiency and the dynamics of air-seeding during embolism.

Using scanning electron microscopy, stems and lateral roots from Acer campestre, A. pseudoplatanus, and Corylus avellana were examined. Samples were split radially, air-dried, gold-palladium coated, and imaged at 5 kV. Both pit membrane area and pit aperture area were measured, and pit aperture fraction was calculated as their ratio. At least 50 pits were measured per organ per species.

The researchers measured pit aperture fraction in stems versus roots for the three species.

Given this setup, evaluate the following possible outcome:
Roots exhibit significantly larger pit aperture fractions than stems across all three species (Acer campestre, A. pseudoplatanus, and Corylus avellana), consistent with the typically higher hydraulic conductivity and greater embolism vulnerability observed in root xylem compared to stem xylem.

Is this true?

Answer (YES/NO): NO